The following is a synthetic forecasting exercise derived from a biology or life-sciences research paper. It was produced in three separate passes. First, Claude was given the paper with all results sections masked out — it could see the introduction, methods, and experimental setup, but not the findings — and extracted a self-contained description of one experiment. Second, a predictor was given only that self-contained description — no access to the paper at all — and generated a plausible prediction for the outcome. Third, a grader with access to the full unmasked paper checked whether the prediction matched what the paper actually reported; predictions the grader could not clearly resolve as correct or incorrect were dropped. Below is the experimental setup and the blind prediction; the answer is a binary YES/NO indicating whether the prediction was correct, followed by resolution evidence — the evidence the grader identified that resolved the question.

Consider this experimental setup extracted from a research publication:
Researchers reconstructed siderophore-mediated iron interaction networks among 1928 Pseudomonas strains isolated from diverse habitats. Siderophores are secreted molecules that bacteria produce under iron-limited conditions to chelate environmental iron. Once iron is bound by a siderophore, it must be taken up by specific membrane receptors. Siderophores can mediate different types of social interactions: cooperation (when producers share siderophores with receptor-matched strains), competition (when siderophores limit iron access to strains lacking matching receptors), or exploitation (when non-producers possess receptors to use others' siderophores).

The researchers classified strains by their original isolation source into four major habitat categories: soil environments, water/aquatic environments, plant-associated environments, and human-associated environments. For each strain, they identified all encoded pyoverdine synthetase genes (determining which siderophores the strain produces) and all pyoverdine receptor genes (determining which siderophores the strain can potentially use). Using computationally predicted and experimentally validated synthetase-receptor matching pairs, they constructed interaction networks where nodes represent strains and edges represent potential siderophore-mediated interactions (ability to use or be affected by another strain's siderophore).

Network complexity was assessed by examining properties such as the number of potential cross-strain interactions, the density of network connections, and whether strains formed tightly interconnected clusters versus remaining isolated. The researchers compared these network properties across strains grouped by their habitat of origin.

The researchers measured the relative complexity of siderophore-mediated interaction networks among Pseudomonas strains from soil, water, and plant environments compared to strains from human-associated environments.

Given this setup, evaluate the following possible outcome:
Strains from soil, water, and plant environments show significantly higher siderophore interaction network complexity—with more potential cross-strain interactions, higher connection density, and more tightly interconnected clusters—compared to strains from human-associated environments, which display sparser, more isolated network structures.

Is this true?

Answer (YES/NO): YES